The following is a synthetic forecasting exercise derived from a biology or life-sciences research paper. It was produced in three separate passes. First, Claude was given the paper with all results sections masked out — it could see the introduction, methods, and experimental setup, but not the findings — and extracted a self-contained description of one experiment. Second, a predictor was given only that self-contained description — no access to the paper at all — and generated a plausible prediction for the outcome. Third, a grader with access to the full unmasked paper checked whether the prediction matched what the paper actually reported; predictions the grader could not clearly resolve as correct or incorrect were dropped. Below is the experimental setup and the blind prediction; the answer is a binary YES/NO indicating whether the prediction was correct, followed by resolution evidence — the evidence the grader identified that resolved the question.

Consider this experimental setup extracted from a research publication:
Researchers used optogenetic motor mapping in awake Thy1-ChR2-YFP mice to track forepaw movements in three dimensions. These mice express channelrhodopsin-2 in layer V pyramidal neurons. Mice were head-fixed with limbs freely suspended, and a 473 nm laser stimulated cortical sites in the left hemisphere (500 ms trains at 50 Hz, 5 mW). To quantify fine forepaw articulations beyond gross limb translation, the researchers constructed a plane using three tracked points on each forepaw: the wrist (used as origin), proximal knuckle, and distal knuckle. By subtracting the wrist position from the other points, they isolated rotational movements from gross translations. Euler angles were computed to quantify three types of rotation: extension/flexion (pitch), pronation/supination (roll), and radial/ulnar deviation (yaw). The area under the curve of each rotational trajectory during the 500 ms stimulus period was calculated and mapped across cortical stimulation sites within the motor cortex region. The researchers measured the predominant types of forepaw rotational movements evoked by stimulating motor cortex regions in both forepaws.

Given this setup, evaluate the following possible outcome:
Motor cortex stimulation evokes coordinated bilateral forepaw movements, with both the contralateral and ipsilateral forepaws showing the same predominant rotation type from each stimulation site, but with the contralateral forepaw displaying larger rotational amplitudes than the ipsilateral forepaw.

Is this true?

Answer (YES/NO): YES